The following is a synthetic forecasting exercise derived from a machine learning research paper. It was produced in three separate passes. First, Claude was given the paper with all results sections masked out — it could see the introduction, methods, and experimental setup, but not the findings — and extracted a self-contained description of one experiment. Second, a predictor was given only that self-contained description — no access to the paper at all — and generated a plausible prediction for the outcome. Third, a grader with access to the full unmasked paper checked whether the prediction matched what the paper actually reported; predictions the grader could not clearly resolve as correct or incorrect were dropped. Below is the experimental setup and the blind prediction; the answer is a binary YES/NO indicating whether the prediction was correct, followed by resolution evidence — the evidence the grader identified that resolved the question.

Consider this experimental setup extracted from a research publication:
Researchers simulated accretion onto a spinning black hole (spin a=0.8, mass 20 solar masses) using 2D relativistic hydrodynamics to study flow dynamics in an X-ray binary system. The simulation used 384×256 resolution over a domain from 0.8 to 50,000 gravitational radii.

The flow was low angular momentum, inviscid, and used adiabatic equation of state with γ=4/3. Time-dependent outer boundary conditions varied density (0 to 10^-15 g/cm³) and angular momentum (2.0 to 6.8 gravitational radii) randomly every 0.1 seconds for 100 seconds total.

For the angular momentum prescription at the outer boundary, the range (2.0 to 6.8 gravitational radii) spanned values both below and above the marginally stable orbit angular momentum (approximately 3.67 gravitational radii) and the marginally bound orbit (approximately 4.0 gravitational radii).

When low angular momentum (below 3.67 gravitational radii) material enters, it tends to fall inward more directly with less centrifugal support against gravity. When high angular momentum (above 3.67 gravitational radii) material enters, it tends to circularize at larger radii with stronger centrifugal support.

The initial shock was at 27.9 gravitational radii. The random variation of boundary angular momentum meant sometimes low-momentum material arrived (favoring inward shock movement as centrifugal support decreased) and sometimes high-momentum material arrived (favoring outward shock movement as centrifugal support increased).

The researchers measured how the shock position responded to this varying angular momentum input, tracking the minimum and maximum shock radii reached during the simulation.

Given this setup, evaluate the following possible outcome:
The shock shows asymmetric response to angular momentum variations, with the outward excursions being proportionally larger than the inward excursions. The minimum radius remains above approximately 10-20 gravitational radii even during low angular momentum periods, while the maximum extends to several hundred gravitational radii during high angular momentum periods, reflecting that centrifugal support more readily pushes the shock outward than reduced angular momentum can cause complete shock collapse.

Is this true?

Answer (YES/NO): NO